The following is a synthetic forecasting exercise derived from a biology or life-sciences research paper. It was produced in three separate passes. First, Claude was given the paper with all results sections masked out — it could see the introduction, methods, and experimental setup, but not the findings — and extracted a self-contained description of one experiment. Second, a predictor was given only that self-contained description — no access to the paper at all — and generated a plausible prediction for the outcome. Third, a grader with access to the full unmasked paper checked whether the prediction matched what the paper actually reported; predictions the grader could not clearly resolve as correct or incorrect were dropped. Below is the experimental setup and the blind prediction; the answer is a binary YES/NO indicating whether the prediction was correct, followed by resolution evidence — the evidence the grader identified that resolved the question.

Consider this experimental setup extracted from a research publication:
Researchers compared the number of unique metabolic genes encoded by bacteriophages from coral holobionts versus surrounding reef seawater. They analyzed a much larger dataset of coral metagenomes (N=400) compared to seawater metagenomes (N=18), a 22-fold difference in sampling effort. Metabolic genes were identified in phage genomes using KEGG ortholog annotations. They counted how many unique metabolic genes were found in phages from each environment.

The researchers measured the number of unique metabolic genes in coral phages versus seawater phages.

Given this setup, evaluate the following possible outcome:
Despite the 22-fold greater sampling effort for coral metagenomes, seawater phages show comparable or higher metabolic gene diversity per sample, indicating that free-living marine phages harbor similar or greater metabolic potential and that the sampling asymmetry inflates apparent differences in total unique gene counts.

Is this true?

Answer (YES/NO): YES